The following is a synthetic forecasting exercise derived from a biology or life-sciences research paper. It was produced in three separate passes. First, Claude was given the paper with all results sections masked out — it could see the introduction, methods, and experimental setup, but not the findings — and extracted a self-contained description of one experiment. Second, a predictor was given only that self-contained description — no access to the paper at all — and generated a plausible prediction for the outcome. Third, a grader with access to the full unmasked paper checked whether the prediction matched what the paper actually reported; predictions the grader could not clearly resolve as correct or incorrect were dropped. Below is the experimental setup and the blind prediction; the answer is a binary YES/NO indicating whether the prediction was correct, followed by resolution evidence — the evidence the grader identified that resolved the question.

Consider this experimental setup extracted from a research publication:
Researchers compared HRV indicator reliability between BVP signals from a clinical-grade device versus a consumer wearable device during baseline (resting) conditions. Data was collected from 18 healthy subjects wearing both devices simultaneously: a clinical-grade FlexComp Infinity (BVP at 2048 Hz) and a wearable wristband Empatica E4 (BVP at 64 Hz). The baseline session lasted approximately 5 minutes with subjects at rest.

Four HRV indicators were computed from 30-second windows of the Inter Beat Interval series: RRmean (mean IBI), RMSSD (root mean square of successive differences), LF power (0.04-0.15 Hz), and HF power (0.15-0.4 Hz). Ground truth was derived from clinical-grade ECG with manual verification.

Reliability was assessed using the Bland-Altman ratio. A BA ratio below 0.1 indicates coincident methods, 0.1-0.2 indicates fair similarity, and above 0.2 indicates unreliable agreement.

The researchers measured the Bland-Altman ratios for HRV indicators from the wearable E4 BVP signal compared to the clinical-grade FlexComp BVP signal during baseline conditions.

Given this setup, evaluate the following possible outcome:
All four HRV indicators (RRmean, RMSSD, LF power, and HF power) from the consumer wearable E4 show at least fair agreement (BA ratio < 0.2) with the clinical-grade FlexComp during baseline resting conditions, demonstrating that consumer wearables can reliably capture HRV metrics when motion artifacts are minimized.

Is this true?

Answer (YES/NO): NO